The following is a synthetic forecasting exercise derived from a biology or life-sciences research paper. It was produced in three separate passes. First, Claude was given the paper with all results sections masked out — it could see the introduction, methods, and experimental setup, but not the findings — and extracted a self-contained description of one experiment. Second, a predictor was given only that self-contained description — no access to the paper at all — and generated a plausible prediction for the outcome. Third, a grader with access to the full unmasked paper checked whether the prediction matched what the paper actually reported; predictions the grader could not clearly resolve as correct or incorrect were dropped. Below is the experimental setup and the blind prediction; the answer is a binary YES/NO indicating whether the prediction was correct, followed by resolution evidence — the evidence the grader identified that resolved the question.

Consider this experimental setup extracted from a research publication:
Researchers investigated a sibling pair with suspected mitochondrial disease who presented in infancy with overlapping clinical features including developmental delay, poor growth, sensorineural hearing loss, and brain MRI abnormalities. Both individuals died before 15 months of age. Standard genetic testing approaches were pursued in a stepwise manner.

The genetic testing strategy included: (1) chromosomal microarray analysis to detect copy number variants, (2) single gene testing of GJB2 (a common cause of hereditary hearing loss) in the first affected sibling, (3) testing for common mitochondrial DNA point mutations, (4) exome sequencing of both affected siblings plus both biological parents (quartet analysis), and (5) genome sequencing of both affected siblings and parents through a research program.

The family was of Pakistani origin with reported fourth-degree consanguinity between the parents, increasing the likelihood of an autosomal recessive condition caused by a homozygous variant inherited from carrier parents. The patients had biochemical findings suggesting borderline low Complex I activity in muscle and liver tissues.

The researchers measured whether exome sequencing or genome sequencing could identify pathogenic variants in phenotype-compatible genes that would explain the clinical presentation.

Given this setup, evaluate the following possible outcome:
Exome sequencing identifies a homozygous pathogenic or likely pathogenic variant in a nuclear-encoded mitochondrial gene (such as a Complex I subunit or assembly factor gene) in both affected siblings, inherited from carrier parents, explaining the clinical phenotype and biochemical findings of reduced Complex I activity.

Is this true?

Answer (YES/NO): NO